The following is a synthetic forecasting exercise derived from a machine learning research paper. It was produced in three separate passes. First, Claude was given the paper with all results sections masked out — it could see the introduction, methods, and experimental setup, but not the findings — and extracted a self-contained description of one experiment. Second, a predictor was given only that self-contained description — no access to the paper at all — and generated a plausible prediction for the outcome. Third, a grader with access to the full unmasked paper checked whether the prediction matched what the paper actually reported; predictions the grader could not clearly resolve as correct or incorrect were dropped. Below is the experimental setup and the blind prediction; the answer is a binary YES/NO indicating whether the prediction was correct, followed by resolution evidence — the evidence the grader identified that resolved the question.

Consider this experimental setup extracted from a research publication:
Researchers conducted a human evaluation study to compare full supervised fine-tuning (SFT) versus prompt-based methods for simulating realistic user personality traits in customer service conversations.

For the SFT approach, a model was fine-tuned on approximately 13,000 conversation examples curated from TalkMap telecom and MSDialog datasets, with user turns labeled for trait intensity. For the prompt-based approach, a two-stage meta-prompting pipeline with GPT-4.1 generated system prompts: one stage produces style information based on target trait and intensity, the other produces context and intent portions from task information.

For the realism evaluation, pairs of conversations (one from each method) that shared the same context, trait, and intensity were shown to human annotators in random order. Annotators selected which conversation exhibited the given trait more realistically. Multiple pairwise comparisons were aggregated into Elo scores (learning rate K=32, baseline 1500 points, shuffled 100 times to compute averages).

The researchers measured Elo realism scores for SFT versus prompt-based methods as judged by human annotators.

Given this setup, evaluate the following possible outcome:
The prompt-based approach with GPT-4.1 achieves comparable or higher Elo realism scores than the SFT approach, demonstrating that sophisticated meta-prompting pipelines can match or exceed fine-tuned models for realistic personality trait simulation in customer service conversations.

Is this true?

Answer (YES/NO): NO